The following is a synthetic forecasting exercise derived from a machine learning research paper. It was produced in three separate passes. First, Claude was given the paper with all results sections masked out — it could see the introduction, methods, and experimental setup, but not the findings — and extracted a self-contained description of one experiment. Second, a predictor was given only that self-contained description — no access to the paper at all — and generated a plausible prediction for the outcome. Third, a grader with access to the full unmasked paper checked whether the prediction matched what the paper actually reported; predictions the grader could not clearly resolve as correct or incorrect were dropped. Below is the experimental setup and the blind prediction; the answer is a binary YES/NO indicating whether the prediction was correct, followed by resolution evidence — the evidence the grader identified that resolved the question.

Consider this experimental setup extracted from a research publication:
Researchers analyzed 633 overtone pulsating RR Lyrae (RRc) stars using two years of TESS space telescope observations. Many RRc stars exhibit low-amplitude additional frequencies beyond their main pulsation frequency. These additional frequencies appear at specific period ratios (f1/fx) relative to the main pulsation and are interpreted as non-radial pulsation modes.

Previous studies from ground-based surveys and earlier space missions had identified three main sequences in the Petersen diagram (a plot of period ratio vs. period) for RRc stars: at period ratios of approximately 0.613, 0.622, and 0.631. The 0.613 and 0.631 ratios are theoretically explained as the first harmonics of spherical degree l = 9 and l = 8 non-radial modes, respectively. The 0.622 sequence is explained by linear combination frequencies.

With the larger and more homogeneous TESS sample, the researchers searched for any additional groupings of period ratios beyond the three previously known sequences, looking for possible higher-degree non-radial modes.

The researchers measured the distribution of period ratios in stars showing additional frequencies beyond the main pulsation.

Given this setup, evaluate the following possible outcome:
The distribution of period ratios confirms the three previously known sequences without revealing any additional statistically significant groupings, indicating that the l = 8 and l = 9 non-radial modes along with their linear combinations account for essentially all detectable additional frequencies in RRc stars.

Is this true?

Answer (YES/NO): NO